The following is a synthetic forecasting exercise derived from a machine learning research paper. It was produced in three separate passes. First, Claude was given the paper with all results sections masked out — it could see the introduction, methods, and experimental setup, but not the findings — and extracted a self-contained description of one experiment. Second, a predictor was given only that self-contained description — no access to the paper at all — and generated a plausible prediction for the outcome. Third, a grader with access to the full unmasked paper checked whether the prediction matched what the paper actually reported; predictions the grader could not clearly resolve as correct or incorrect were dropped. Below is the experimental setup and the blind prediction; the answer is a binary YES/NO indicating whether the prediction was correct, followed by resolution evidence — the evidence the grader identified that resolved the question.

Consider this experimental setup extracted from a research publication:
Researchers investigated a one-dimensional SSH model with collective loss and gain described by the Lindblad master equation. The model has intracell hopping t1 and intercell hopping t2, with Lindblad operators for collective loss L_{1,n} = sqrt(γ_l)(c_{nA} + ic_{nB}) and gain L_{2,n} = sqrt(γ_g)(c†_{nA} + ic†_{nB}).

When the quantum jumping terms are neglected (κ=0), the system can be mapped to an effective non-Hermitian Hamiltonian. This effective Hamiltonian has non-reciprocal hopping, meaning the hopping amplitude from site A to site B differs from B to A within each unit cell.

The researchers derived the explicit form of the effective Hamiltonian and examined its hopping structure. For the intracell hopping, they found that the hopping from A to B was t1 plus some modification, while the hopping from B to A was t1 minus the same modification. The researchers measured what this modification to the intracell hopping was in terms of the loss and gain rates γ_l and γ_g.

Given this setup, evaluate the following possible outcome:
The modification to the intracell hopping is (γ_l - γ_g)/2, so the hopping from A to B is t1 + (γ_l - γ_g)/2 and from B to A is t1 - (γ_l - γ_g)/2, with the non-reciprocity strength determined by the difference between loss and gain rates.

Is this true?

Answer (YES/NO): NO